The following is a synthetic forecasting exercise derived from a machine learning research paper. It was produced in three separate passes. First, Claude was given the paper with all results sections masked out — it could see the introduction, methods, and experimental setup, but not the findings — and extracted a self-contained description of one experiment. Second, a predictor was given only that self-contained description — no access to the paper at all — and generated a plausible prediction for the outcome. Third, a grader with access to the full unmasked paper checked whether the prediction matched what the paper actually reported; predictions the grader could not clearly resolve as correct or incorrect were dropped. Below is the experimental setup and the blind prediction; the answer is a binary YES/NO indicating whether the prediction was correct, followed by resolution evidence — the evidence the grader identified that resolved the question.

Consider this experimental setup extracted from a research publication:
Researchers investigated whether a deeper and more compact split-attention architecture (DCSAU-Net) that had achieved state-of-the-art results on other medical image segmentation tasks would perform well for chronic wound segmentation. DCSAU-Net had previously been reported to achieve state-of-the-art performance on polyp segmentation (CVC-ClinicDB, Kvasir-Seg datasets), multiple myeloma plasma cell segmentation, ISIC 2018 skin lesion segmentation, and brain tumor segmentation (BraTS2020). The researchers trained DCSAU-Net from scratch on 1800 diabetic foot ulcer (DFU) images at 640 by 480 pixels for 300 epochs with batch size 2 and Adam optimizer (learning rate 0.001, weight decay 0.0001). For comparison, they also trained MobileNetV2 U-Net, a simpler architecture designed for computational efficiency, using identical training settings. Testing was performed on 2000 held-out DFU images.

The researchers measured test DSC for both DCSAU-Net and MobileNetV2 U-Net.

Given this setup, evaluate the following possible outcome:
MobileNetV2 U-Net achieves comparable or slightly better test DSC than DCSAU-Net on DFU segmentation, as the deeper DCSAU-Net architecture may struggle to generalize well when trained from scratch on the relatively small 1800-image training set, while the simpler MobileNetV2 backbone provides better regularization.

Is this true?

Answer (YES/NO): NO